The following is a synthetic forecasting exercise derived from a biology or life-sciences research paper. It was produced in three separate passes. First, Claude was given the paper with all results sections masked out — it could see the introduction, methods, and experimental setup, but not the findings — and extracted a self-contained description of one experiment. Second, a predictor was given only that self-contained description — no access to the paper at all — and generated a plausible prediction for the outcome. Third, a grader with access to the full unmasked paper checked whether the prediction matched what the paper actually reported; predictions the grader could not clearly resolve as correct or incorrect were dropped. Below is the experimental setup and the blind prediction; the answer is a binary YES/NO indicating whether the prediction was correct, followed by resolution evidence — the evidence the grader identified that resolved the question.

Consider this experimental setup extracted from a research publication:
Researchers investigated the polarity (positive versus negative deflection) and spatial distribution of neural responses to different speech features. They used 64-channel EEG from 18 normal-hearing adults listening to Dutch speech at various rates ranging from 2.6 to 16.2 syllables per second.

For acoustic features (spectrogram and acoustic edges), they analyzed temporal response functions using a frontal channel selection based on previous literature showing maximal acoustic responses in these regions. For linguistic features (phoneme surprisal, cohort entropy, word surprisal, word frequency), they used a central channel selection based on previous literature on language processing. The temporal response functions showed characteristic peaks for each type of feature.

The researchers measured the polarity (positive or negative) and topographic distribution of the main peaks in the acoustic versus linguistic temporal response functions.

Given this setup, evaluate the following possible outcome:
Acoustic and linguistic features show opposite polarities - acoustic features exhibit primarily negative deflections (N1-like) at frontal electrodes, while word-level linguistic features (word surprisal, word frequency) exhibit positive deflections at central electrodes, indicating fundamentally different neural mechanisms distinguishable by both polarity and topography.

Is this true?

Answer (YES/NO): NO